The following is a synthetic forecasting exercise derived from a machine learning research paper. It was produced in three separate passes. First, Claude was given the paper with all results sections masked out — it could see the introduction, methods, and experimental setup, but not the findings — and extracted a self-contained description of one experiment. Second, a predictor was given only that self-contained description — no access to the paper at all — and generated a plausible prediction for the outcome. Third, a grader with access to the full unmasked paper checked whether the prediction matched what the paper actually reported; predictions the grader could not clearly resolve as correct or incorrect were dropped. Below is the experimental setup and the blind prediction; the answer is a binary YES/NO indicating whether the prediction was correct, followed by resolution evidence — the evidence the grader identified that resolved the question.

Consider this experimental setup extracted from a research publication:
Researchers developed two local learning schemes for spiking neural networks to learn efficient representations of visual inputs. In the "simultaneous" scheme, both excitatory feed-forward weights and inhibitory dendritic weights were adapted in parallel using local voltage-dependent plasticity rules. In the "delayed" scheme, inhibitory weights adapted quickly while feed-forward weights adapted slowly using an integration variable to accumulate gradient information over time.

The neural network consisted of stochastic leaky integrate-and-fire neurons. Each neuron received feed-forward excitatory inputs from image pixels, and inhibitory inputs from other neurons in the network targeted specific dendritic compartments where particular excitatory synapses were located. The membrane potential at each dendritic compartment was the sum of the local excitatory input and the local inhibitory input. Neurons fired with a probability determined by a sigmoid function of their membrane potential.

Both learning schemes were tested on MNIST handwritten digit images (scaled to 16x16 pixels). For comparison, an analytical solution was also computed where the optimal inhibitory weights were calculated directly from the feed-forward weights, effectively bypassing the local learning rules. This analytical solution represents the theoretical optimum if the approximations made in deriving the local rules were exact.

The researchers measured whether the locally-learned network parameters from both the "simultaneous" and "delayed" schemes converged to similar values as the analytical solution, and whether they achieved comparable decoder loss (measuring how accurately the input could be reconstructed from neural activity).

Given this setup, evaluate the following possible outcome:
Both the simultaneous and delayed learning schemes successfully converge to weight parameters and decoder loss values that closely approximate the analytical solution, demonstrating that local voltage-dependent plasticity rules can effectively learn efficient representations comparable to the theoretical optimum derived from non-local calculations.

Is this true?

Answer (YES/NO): YES